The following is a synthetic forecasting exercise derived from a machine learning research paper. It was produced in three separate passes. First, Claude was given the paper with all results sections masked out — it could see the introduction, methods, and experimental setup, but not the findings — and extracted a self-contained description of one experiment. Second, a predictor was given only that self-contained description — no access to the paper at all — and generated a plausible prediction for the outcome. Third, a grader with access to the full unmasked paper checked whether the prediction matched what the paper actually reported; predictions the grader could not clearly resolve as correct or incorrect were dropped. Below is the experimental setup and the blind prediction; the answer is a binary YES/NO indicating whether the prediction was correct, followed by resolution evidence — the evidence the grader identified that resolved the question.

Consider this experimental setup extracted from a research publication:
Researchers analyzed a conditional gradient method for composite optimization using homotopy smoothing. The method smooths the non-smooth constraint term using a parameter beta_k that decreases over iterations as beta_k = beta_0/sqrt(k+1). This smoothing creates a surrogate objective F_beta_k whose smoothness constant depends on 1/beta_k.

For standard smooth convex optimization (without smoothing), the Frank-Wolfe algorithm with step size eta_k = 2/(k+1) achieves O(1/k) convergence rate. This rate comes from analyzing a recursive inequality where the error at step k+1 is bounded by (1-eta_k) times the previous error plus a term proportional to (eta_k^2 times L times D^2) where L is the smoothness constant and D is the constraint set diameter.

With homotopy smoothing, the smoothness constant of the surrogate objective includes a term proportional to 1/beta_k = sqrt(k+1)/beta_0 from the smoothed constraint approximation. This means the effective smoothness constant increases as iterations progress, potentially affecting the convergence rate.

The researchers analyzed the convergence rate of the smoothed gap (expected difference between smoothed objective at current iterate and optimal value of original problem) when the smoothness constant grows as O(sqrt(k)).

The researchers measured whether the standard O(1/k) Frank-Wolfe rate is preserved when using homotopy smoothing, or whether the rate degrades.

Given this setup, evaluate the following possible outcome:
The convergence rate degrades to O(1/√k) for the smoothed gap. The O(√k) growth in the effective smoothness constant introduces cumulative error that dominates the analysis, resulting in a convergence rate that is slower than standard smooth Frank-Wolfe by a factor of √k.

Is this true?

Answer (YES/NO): YES